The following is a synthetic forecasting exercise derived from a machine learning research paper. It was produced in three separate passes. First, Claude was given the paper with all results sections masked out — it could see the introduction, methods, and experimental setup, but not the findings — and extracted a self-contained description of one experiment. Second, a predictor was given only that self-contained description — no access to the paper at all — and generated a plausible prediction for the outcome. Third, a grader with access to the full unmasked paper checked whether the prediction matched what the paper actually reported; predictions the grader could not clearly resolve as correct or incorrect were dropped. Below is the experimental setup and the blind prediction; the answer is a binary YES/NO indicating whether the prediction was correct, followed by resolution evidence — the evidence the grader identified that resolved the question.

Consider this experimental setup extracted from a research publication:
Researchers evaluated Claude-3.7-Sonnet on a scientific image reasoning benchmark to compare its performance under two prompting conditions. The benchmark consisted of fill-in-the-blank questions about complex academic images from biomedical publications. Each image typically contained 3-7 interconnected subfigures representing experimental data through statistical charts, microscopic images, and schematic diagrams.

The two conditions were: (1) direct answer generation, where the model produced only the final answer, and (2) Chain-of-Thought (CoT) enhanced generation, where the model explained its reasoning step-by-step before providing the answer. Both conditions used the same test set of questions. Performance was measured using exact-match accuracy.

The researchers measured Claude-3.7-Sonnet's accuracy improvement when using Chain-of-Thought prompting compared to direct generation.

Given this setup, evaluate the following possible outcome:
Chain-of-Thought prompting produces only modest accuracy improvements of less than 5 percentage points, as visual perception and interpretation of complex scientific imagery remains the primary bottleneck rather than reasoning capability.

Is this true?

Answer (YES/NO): NO